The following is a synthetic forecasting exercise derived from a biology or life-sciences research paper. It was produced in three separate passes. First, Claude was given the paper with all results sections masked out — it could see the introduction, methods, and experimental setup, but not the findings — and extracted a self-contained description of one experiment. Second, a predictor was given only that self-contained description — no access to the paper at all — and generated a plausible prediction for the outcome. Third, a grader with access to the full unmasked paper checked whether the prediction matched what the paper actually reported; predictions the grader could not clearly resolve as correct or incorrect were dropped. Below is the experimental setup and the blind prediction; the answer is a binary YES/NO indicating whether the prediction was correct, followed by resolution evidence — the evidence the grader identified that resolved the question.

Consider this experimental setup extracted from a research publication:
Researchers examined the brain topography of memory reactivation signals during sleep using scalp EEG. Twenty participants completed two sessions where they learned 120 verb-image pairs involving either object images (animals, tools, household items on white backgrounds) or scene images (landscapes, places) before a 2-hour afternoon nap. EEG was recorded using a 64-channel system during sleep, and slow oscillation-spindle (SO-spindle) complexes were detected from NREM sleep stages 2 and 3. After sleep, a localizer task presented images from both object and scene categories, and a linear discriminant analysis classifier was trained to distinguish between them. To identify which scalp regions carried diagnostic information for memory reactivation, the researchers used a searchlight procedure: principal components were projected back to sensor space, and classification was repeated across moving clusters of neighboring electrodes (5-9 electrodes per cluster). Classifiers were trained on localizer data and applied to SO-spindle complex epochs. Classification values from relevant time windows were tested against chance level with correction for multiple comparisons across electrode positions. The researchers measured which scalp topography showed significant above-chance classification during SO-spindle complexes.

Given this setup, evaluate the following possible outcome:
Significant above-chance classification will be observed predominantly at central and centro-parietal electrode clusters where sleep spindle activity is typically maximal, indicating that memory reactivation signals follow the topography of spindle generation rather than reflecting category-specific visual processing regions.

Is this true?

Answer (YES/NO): NO